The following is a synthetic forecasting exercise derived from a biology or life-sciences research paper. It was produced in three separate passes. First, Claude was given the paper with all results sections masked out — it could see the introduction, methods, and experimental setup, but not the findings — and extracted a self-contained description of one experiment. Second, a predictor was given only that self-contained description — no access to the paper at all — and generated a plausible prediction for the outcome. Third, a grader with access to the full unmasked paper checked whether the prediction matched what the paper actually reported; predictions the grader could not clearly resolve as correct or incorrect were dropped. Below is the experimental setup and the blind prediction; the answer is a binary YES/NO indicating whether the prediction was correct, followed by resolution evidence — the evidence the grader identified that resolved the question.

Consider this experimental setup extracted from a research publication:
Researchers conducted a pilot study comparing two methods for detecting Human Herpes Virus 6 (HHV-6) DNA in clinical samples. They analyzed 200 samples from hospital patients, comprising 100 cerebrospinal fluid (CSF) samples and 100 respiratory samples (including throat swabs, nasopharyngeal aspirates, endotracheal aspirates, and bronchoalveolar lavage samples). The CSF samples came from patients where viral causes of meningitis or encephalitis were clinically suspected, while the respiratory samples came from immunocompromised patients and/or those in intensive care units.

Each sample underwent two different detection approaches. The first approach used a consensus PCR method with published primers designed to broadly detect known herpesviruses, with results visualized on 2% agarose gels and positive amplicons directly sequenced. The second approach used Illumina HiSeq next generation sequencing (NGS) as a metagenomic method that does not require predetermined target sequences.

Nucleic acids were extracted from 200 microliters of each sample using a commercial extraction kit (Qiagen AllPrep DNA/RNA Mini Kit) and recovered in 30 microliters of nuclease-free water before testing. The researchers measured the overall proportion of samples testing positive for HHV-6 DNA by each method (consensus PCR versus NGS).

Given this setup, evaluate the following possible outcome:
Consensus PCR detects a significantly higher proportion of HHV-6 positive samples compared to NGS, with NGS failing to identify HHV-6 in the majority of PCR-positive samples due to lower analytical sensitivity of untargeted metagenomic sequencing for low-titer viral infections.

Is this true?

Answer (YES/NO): NO